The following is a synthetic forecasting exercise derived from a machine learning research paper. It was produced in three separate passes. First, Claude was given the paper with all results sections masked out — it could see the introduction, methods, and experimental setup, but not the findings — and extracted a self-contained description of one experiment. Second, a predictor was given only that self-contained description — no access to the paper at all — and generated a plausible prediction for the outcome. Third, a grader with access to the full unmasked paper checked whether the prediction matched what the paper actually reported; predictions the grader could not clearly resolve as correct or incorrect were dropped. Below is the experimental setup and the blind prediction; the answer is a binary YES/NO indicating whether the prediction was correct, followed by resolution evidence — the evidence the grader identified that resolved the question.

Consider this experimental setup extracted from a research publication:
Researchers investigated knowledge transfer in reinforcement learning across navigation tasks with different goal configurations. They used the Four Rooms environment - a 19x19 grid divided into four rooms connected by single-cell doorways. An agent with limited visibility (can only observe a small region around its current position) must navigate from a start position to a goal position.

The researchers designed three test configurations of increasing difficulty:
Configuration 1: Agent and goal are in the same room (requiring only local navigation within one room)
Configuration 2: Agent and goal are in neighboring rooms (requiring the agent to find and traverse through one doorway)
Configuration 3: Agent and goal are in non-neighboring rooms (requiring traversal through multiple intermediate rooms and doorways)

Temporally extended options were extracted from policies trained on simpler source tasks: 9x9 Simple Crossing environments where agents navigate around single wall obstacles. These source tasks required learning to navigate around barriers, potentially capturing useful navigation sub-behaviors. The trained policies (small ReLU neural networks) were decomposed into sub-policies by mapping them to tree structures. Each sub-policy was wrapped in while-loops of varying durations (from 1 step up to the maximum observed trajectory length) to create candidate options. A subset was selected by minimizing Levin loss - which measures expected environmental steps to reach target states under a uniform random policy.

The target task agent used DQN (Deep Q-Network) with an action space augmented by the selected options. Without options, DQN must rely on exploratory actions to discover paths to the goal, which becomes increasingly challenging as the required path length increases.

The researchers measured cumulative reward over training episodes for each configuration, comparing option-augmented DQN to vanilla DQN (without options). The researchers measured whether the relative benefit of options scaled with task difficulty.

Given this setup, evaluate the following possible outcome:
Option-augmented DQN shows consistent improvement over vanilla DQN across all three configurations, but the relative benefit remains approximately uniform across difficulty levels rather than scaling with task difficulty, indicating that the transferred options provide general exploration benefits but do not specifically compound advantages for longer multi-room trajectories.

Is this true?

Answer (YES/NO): NO